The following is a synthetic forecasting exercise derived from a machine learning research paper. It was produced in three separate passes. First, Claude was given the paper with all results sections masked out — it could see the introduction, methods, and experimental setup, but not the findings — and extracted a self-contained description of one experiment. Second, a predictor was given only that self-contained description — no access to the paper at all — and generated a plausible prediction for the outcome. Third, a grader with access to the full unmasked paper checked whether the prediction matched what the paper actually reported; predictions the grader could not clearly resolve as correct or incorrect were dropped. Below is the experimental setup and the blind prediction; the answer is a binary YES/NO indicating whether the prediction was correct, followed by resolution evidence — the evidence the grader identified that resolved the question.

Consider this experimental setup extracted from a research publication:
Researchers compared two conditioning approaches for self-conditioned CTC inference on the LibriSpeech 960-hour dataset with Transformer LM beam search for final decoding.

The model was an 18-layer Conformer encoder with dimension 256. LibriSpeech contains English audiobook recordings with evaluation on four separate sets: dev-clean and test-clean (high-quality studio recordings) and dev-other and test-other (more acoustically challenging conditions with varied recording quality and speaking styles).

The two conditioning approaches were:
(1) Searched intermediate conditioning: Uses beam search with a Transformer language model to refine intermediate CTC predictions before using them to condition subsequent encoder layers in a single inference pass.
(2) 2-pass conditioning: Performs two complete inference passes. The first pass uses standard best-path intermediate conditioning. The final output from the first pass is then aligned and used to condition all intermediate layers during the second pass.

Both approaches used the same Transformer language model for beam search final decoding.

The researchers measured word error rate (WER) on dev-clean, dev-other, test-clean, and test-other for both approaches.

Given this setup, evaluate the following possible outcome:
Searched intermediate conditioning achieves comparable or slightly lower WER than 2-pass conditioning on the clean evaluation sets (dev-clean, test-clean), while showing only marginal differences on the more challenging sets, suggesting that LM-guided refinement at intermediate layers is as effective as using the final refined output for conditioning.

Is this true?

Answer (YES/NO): NO